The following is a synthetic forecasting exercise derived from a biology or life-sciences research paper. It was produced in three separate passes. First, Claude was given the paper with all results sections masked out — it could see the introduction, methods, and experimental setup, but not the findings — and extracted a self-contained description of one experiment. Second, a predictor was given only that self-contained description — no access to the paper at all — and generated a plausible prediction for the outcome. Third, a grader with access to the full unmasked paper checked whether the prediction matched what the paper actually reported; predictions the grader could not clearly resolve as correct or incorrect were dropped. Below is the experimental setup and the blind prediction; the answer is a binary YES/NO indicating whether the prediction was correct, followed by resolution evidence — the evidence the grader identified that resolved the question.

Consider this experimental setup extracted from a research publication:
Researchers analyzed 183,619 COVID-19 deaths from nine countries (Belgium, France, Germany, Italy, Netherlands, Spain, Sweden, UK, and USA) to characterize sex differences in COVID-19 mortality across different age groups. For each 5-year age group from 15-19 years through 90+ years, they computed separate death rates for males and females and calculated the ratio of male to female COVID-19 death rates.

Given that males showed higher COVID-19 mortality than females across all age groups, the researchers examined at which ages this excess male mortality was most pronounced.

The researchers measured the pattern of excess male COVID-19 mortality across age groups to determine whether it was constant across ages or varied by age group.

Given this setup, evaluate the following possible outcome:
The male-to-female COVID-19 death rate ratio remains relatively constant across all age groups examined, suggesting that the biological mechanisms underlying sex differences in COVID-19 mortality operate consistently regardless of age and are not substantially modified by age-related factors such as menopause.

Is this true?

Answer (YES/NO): NO